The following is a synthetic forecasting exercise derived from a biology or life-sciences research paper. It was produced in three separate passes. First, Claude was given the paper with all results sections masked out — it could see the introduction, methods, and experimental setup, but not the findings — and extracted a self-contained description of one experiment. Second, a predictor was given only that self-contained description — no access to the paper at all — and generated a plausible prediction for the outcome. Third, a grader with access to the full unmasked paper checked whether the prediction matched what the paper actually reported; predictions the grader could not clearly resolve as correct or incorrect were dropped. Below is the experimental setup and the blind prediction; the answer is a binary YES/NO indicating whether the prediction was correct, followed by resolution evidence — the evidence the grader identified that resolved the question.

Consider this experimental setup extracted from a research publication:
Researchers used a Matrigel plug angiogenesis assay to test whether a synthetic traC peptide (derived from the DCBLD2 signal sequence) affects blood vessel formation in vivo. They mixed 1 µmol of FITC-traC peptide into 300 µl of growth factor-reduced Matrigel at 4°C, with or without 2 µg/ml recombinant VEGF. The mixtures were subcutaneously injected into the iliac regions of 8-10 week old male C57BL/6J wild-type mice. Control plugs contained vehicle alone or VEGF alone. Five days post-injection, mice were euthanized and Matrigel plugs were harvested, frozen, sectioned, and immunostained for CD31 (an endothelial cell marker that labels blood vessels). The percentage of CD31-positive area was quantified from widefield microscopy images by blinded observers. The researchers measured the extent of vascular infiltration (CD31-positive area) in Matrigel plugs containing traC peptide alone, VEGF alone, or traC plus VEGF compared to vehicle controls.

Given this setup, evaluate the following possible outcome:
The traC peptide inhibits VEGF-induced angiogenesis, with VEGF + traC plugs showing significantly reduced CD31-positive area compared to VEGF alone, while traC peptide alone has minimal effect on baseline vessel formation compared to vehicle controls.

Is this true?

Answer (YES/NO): NO